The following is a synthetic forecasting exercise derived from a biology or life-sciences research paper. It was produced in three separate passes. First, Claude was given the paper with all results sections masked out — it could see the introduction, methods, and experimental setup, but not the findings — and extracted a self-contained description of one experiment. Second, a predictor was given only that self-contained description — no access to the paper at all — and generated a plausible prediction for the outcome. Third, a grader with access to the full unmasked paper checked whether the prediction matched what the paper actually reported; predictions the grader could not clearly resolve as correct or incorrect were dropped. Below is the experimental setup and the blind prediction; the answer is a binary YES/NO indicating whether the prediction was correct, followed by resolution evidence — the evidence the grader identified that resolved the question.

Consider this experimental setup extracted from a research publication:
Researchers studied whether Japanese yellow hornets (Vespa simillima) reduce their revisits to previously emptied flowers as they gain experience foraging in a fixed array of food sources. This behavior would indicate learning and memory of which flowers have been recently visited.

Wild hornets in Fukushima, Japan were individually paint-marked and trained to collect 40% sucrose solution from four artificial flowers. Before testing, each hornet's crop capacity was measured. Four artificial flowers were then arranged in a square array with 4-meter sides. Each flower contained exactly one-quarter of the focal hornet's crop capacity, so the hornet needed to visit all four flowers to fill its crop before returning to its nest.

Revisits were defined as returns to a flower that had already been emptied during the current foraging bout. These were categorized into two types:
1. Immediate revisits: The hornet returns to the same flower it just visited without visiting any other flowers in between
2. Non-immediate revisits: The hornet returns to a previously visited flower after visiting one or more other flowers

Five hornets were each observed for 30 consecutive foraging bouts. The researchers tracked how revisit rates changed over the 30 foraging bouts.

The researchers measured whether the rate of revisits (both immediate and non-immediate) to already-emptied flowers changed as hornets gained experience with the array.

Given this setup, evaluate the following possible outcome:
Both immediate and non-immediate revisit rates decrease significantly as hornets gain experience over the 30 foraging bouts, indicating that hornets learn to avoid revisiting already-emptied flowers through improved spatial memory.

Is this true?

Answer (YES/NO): YES